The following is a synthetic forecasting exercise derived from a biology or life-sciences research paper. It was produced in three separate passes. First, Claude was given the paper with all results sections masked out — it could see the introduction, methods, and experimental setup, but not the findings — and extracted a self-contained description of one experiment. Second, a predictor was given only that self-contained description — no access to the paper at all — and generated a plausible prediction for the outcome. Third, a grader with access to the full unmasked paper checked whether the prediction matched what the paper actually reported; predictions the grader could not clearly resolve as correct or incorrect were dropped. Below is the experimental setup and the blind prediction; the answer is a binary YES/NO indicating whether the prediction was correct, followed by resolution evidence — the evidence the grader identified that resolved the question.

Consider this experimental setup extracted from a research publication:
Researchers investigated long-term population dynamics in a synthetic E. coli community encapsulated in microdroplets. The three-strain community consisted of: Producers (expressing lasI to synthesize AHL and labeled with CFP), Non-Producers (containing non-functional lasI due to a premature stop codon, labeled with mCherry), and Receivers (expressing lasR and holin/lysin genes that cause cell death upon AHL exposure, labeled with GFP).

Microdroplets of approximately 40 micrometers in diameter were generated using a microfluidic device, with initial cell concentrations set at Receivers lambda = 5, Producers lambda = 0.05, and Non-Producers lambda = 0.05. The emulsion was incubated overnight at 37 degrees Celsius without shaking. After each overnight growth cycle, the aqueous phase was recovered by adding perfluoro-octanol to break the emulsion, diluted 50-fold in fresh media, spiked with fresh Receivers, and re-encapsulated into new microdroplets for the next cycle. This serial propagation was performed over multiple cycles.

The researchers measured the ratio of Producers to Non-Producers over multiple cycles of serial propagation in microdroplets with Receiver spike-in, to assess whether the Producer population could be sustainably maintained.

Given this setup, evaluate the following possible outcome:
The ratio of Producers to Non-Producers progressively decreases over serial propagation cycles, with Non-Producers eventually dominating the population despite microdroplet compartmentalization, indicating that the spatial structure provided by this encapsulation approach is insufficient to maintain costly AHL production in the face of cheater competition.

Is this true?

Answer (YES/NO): YES